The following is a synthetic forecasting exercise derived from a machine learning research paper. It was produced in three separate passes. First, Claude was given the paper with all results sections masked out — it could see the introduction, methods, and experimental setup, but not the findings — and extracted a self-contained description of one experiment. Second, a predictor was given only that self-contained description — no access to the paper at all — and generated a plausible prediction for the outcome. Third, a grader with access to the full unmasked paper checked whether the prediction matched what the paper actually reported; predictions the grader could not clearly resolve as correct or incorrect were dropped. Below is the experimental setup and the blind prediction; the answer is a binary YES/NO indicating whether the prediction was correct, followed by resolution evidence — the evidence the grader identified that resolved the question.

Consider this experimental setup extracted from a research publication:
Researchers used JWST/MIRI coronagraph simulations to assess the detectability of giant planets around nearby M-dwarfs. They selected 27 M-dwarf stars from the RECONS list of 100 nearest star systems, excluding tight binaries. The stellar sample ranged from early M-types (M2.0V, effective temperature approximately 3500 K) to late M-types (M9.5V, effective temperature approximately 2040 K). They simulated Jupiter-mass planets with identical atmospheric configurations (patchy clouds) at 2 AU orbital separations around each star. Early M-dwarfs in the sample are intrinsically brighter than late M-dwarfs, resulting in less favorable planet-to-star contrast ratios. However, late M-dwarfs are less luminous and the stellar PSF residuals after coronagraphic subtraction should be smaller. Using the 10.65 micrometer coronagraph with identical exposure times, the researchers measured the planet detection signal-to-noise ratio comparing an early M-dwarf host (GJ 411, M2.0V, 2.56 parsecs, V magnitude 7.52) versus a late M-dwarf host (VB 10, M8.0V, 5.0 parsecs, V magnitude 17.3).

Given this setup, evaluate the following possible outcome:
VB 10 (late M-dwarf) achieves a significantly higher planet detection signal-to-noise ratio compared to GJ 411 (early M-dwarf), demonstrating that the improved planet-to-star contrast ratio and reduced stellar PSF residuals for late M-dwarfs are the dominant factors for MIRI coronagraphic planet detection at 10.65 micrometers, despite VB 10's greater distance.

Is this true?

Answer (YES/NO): NO